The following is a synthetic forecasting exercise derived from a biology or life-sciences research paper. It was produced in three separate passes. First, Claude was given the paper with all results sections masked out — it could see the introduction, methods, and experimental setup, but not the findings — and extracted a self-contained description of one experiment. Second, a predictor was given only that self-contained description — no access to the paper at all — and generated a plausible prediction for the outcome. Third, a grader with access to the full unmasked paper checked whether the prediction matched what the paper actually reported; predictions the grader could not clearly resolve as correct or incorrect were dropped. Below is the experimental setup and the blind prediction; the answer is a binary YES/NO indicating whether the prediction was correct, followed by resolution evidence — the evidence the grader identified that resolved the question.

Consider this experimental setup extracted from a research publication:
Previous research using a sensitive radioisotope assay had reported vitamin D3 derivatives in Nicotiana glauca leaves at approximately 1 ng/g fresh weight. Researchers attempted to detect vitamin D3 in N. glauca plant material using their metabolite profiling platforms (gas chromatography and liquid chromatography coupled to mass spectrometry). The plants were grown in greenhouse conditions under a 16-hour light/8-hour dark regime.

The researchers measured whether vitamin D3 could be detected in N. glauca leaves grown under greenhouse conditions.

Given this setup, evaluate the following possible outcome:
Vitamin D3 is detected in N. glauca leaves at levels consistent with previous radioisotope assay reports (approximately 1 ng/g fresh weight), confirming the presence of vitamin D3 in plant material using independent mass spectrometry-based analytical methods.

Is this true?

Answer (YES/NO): NO